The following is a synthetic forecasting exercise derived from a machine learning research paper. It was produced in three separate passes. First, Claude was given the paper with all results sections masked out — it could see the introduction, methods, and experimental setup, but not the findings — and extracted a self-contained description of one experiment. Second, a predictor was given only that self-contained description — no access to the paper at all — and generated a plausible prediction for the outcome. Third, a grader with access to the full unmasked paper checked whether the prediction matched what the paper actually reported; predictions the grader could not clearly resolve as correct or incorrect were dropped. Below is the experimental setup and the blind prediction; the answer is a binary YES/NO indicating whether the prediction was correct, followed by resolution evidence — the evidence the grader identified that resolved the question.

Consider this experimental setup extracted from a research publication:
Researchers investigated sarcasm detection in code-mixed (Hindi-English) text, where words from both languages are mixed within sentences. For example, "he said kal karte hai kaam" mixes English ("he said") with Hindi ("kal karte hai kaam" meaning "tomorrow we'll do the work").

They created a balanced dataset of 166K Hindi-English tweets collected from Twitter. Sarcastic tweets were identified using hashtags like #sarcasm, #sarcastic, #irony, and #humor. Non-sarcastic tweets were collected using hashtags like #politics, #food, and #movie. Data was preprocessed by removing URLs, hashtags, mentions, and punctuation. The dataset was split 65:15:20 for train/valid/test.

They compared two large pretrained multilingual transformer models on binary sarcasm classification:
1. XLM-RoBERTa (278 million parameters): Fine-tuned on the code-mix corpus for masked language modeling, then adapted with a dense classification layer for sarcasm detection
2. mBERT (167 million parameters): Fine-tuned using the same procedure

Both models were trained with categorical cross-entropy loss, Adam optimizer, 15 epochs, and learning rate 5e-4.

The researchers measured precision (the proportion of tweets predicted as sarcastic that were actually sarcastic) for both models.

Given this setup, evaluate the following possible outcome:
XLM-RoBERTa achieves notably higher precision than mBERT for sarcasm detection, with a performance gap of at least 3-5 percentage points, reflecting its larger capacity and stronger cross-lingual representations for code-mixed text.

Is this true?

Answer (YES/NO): NO